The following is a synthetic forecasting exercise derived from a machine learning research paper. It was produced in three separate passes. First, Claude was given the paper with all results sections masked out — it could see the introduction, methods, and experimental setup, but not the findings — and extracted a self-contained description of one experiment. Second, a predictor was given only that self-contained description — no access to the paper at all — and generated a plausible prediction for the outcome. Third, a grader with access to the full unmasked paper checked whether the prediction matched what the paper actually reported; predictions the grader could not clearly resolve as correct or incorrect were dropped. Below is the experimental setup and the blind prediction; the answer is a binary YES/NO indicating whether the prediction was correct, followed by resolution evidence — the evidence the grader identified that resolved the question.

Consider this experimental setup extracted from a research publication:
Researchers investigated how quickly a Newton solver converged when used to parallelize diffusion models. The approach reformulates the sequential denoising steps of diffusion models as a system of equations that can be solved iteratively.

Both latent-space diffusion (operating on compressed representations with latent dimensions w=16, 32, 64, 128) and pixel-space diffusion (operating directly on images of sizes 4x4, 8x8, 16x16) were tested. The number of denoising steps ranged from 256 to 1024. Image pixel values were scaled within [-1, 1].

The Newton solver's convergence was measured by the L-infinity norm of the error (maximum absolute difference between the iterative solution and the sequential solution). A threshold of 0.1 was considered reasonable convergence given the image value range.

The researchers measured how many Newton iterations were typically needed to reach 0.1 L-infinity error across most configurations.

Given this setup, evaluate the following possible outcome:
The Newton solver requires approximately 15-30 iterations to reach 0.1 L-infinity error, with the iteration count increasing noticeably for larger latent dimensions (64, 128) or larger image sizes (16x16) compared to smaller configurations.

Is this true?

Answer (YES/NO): NO